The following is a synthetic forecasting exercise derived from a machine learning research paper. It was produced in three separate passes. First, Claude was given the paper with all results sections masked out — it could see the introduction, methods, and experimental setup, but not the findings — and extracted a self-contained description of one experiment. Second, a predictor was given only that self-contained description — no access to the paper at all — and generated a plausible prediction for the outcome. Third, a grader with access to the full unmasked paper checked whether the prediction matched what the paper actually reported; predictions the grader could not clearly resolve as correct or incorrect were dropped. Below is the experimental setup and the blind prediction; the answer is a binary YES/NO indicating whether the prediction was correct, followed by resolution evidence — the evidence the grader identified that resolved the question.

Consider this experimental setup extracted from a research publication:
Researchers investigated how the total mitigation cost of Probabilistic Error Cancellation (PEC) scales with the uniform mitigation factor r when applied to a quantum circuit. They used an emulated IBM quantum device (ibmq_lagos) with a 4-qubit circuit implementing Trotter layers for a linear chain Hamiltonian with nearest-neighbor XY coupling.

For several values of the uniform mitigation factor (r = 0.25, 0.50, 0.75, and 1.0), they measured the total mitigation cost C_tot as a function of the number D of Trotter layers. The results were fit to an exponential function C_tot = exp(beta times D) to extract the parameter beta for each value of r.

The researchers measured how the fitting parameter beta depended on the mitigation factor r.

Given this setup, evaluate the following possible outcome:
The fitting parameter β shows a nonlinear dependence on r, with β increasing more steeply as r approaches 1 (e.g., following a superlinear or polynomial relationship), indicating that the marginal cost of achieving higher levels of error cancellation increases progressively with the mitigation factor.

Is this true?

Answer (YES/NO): NO